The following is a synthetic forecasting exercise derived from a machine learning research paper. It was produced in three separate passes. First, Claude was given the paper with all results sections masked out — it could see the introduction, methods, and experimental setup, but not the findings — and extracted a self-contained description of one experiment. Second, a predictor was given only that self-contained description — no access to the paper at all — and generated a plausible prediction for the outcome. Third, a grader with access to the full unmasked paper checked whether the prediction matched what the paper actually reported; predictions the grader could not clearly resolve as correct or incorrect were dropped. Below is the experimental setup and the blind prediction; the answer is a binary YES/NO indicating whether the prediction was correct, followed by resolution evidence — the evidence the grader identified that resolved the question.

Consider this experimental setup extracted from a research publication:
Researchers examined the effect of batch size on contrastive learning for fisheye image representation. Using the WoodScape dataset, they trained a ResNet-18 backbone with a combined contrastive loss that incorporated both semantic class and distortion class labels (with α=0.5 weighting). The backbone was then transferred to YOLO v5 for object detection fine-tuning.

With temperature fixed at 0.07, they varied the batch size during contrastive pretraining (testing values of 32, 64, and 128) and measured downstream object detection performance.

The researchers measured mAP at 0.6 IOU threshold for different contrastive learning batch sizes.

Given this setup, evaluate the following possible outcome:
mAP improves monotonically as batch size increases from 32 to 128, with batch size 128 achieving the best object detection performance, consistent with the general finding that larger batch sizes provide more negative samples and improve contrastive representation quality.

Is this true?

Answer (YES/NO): NO